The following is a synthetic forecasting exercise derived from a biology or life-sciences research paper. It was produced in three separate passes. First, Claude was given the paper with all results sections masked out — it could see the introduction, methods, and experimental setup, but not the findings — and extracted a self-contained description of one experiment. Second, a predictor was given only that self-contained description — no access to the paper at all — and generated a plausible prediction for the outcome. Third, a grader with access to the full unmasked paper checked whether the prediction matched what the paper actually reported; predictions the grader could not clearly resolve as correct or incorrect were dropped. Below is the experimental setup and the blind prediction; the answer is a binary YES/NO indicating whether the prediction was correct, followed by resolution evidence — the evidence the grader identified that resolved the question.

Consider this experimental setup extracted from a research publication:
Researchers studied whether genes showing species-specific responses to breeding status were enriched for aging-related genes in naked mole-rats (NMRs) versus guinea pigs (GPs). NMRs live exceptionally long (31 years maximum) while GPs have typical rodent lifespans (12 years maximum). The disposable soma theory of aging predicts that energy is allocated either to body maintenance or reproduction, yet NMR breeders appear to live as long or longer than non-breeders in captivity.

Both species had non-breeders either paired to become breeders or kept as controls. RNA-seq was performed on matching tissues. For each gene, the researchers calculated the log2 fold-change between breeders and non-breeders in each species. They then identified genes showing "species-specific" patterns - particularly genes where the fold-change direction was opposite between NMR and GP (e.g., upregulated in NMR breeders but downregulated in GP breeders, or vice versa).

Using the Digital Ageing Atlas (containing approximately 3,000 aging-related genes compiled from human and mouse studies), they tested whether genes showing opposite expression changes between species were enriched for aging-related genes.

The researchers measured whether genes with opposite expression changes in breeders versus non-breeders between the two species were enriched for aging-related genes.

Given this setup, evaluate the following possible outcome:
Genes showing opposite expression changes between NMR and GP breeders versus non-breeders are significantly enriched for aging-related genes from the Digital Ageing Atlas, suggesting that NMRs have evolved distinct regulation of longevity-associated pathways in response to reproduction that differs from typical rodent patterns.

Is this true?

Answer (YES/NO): NO